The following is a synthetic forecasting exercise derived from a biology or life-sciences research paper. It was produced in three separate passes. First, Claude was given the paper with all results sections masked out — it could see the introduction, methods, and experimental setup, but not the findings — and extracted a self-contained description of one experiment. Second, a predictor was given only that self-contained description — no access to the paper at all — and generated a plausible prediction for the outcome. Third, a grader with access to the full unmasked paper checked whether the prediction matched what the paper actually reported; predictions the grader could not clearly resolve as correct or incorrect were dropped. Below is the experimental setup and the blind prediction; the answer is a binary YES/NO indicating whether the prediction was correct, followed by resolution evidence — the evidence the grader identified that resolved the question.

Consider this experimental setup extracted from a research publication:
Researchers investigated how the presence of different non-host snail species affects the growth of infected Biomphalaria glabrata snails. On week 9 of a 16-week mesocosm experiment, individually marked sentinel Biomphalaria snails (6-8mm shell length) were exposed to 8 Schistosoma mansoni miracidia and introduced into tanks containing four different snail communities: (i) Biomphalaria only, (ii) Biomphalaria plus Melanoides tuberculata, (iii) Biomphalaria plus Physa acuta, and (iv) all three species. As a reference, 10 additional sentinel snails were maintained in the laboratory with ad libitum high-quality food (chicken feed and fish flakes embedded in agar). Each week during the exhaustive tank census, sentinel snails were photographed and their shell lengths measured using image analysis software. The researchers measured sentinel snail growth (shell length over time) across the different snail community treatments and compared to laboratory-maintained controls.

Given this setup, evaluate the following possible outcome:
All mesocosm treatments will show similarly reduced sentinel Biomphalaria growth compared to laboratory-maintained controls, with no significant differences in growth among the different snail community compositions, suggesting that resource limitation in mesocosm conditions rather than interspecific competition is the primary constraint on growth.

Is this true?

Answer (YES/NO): NO